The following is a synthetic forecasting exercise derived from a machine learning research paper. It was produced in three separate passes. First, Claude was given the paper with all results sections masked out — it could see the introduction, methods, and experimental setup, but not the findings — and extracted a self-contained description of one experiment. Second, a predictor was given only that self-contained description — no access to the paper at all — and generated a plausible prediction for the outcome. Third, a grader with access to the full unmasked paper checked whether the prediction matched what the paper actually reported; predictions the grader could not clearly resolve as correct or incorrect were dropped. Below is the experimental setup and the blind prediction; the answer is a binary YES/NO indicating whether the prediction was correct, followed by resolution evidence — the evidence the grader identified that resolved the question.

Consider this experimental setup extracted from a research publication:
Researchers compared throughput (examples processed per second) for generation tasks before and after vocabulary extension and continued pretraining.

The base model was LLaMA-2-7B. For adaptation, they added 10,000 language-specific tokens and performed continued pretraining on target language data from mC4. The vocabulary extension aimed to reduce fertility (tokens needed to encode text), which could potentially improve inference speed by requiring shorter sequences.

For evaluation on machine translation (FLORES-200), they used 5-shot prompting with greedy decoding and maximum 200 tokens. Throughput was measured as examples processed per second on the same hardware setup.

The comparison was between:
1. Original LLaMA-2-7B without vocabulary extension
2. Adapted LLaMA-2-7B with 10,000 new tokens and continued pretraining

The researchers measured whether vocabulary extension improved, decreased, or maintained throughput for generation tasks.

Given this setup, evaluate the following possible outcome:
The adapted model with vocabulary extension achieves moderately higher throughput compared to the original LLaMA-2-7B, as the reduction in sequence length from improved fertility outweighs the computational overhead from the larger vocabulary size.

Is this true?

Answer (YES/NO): NO